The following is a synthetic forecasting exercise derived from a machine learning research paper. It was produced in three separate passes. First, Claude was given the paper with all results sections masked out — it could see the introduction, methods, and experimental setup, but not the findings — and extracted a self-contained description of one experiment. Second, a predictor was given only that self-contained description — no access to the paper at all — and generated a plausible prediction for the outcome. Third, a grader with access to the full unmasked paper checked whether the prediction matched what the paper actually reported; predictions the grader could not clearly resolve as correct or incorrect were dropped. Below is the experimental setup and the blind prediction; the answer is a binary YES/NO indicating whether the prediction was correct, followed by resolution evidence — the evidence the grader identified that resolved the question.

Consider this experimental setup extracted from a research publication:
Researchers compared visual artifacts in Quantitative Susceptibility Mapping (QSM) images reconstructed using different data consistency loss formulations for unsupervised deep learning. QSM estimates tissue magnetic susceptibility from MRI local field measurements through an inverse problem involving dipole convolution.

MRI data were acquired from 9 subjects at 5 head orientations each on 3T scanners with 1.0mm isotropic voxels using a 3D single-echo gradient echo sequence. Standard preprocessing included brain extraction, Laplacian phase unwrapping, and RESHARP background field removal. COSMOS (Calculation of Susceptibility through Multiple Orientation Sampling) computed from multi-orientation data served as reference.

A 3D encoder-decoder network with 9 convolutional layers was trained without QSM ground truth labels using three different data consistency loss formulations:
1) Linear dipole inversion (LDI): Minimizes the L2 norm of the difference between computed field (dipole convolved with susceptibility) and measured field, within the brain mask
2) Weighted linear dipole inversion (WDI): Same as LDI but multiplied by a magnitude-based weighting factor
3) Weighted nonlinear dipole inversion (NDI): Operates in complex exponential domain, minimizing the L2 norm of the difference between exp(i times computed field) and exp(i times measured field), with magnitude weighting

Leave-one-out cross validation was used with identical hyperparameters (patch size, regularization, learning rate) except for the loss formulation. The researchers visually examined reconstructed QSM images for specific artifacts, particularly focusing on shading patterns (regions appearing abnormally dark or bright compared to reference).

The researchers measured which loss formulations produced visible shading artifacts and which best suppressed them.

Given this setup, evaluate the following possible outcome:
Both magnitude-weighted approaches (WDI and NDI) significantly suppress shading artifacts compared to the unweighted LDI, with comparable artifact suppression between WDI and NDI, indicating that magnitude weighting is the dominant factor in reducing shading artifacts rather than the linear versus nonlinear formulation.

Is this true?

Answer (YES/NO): NO